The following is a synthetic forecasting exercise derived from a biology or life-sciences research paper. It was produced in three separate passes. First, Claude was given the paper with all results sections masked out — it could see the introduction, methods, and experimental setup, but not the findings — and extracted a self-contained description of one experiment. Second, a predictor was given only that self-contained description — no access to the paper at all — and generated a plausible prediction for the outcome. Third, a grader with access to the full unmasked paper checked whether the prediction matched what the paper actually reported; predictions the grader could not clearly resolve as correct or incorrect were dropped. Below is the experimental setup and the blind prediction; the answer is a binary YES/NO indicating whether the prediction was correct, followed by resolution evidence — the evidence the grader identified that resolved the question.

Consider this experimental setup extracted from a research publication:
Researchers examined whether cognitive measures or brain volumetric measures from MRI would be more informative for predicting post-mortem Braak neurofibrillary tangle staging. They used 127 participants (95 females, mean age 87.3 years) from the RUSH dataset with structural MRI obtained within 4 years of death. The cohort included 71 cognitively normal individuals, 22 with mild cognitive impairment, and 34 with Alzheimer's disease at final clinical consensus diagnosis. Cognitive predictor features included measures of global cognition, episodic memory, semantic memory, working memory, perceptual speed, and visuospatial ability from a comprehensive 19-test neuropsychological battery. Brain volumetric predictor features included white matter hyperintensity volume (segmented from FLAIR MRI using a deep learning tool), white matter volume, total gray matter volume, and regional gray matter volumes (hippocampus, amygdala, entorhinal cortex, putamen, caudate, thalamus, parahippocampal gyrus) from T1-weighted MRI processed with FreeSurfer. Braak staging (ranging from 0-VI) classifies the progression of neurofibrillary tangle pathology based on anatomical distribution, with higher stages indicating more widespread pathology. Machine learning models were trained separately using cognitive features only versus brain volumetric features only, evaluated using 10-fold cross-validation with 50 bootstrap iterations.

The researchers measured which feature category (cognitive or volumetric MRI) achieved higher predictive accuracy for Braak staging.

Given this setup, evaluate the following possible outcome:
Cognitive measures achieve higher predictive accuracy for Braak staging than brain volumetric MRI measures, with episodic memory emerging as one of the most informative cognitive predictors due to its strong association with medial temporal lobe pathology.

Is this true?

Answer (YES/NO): NO